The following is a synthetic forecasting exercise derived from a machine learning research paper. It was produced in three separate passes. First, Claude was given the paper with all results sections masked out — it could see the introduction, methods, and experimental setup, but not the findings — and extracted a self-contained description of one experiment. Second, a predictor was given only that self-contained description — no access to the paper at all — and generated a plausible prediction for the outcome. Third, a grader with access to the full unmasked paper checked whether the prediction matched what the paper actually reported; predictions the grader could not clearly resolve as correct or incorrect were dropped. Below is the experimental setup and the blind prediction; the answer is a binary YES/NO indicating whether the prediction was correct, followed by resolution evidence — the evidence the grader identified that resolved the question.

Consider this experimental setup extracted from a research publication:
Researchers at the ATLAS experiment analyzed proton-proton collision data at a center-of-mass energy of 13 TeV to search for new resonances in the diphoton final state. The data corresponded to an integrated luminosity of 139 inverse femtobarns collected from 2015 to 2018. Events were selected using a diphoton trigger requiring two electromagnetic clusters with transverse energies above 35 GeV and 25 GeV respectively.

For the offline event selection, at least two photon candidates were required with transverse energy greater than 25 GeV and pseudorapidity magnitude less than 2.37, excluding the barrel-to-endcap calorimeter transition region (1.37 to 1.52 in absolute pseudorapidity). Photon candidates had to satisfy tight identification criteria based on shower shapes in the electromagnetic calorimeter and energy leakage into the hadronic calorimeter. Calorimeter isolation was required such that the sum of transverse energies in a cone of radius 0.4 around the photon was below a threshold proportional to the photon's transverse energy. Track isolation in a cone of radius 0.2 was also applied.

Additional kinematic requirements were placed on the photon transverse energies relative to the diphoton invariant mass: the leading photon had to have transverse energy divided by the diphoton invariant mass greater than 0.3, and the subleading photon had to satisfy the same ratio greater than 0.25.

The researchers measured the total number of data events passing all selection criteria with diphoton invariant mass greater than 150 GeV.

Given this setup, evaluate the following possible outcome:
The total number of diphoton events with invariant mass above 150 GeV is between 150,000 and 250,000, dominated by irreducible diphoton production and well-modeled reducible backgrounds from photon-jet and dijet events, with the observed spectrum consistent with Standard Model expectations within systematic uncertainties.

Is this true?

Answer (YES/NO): NO